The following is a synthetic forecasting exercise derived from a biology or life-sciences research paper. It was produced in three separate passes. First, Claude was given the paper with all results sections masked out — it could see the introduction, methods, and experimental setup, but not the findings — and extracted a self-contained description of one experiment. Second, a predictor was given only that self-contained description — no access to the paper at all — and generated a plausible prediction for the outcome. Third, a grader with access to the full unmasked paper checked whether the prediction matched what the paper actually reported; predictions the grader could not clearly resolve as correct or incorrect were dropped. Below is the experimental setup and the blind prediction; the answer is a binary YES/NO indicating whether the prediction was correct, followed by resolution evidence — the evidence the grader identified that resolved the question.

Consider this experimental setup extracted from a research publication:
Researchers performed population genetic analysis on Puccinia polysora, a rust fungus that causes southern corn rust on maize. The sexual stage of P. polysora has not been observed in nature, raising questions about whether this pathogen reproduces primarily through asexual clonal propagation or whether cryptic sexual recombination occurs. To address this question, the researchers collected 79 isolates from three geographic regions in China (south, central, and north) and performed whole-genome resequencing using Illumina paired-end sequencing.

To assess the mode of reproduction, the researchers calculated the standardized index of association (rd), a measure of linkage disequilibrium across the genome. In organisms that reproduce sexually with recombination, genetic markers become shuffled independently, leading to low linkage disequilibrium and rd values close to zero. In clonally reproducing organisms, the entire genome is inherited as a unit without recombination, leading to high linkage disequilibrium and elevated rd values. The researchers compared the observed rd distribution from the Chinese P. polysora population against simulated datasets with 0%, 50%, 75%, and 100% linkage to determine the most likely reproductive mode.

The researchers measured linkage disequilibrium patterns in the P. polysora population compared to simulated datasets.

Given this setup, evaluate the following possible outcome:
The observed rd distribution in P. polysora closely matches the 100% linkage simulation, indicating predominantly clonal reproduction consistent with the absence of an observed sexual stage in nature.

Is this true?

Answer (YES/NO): NO